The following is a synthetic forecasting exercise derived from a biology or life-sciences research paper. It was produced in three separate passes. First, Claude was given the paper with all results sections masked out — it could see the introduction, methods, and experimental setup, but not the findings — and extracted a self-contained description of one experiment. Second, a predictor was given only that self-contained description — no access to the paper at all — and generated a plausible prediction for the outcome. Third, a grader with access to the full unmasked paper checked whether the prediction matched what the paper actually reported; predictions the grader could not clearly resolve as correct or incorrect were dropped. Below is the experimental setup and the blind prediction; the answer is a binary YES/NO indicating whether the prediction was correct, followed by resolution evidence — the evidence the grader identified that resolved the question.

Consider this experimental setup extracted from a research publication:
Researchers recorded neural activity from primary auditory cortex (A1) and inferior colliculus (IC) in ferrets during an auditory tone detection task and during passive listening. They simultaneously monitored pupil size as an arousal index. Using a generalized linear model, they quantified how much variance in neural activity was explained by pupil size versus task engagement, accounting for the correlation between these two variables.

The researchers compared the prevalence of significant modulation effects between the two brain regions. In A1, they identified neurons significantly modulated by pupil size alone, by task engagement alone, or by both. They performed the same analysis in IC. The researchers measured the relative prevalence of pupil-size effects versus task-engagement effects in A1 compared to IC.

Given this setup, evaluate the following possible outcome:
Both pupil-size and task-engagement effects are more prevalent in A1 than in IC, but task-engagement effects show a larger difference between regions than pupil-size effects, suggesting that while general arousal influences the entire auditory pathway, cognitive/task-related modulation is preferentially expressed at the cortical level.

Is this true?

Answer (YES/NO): NO